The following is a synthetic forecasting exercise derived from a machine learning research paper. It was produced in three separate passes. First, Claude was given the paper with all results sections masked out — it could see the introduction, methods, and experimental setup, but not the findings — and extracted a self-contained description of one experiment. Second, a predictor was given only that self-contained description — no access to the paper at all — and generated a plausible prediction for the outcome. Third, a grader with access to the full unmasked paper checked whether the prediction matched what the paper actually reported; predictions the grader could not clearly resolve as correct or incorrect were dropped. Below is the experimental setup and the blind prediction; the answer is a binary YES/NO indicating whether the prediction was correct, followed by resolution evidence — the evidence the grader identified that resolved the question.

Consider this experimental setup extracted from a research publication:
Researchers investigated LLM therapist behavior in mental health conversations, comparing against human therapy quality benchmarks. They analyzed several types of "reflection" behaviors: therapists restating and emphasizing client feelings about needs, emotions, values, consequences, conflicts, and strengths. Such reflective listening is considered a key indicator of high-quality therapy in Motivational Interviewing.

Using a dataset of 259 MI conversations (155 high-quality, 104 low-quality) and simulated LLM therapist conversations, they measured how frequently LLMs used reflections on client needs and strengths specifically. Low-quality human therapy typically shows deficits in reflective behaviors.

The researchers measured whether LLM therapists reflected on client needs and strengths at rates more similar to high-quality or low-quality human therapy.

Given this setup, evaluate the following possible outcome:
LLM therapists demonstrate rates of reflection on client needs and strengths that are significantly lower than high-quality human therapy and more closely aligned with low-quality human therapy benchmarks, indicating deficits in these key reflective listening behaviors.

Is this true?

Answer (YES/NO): NO